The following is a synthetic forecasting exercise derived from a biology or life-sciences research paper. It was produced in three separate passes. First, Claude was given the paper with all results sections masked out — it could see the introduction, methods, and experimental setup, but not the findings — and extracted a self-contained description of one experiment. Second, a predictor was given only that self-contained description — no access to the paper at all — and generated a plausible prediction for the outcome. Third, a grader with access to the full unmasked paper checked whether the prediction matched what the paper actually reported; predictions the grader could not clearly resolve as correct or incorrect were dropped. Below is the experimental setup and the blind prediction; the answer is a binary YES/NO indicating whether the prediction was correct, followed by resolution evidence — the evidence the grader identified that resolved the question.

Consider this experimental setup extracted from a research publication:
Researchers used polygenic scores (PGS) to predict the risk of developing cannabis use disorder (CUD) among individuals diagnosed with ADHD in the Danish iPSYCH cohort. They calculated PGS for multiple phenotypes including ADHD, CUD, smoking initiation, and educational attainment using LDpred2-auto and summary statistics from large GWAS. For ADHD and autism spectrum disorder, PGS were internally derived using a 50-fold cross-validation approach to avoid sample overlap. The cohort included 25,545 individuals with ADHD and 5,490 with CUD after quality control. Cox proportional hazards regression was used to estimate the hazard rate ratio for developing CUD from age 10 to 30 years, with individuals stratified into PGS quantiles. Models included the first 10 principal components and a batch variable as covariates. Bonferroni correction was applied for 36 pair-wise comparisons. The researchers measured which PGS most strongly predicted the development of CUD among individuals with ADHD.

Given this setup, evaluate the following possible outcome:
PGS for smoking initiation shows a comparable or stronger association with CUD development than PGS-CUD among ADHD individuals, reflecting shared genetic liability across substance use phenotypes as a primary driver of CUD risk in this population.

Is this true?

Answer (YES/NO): YES